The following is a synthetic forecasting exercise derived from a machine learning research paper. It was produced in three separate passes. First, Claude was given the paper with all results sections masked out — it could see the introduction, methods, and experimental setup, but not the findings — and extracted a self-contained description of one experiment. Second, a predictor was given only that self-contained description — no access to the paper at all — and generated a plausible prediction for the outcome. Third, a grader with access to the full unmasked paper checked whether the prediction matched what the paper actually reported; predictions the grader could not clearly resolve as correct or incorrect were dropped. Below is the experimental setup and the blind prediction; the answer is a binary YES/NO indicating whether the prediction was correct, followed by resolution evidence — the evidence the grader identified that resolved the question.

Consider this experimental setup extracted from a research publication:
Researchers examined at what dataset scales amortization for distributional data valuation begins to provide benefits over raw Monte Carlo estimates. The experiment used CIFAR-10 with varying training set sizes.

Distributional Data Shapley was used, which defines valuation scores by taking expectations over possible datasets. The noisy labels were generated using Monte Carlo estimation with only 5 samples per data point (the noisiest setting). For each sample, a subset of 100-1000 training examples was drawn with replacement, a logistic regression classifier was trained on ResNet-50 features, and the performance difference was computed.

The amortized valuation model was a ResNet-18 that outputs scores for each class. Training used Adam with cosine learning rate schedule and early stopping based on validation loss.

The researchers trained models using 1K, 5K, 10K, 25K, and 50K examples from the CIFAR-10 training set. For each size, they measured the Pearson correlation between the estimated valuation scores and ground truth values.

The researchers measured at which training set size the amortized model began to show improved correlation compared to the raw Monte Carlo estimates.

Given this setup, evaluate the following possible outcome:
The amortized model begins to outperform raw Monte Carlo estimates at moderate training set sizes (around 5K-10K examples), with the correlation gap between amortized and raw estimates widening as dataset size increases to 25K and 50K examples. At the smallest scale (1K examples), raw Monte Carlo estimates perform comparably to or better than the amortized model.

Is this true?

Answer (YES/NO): YES